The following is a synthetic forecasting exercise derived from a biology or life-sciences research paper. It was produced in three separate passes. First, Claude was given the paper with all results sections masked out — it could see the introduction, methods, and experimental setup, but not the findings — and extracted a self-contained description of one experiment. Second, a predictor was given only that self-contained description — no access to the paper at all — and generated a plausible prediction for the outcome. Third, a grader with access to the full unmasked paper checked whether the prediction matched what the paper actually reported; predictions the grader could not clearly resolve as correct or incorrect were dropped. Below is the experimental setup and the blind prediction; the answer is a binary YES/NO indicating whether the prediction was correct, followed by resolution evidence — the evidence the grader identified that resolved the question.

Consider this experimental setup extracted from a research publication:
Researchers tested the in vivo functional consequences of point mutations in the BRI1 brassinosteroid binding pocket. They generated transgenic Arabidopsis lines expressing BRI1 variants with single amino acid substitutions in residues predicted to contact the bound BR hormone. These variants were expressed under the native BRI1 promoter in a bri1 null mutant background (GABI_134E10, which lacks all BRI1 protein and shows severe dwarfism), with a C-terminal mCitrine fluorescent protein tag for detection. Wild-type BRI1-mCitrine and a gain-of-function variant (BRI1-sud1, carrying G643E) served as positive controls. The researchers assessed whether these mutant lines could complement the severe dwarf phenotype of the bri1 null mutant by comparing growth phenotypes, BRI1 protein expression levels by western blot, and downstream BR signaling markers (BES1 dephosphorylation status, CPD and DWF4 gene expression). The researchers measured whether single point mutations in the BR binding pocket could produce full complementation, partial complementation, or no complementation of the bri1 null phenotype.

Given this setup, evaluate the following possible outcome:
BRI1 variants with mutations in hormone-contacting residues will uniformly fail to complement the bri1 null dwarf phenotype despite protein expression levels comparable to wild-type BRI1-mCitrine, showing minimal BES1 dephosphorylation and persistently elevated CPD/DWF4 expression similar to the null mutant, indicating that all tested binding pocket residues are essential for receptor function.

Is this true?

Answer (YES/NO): NO